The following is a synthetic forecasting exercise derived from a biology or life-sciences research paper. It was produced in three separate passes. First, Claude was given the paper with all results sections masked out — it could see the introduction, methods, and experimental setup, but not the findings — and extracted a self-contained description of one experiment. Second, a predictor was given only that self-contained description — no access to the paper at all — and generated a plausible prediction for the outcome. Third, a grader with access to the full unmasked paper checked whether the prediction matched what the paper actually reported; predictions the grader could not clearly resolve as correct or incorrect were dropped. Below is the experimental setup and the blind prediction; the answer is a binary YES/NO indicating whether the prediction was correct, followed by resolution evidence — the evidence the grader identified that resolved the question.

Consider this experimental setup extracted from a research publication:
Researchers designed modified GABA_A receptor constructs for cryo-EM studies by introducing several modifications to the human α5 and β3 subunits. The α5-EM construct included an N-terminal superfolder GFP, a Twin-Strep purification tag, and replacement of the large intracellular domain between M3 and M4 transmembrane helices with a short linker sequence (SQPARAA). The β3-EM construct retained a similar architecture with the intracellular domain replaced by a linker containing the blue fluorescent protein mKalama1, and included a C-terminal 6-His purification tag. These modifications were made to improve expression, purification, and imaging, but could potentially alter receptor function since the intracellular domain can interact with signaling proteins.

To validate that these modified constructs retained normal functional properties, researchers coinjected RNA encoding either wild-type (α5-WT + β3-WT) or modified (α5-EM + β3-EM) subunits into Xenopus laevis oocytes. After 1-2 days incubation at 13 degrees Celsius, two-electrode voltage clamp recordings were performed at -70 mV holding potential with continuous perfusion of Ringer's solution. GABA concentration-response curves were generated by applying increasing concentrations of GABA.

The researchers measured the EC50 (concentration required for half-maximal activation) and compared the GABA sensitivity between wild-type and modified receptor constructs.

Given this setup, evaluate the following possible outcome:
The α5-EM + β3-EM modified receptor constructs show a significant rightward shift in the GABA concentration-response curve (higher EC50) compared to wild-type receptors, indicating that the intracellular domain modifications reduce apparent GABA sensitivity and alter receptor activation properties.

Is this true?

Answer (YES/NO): NO